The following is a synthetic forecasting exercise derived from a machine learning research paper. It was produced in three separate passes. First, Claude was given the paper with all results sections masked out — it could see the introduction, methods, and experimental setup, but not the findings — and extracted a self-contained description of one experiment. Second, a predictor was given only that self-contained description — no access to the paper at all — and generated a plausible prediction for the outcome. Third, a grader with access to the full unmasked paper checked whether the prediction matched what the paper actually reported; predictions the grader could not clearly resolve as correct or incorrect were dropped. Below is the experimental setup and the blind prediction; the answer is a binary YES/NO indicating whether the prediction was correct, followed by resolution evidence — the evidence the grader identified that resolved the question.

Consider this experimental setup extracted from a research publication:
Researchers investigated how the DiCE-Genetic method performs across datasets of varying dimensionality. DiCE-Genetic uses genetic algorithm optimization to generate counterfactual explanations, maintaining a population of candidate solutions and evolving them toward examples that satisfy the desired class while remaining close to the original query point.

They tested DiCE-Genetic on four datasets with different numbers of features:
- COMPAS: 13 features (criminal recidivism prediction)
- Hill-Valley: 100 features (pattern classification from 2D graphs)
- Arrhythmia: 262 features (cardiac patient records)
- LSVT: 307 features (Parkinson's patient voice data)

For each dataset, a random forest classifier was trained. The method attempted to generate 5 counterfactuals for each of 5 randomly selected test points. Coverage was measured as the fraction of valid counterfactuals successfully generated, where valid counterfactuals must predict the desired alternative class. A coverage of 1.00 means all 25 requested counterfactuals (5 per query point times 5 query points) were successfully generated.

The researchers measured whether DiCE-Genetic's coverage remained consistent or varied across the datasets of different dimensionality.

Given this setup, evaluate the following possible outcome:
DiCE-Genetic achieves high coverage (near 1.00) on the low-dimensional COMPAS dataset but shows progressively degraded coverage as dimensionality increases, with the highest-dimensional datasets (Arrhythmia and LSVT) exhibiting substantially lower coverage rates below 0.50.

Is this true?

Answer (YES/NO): NO